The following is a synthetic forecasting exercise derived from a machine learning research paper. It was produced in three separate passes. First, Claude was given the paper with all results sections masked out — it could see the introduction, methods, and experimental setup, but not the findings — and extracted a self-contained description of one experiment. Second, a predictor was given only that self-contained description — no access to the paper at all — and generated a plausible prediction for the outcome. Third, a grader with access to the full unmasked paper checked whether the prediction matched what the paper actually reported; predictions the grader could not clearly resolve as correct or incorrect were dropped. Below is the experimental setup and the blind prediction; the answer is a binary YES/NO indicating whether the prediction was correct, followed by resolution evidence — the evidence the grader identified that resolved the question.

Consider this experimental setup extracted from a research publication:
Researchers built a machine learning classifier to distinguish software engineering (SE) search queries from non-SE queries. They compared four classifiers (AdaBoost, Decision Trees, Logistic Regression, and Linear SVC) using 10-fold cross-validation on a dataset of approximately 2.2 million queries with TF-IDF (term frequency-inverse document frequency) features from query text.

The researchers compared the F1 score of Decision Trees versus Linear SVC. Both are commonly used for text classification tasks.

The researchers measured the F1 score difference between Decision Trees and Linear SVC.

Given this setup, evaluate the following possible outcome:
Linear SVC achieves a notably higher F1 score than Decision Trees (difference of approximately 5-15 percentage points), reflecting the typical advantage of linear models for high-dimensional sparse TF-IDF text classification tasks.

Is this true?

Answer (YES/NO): NO